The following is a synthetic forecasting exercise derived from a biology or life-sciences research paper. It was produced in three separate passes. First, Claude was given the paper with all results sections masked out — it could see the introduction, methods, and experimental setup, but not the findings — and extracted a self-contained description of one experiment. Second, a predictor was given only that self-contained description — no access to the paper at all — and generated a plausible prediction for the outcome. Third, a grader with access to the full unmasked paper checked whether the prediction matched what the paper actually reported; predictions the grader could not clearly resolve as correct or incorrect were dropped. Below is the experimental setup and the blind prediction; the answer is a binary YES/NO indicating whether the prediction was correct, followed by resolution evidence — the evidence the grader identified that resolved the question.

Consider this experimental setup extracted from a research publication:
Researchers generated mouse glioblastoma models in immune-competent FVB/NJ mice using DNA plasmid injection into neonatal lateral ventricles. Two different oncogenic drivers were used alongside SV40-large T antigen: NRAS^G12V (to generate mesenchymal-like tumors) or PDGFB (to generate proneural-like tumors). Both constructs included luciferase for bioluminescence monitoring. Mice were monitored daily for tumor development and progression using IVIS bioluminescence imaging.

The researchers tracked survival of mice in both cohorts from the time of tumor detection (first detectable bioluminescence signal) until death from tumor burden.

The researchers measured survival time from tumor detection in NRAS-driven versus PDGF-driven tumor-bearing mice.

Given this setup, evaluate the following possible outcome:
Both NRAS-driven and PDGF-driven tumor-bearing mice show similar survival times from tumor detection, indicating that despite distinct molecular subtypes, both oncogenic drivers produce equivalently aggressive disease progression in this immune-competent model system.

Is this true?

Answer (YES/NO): NO